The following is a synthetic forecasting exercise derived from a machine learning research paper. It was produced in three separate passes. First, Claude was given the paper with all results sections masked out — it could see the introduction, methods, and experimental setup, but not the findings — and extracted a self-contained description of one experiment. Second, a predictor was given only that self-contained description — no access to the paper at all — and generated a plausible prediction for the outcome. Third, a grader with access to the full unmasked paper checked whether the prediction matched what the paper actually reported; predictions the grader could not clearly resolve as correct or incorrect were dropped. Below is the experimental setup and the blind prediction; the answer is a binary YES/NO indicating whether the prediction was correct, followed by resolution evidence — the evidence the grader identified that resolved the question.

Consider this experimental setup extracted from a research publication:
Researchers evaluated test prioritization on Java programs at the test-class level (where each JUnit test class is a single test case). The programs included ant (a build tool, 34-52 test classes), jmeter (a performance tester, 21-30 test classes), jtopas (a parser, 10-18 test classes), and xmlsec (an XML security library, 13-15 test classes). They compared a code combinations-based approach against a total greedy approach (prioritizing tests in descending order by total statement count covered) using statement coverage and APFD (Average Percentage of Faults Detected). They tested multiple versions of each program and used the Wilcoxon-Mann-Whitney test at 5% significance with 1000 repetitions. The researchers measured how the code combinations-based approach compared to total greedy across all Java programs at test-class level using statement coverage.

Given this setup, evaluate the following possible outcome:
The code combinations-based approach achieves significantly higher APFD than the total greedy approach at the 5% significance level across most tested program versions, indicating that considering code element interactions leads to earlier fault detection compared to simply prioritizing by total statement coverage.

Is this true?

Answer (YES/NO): NO